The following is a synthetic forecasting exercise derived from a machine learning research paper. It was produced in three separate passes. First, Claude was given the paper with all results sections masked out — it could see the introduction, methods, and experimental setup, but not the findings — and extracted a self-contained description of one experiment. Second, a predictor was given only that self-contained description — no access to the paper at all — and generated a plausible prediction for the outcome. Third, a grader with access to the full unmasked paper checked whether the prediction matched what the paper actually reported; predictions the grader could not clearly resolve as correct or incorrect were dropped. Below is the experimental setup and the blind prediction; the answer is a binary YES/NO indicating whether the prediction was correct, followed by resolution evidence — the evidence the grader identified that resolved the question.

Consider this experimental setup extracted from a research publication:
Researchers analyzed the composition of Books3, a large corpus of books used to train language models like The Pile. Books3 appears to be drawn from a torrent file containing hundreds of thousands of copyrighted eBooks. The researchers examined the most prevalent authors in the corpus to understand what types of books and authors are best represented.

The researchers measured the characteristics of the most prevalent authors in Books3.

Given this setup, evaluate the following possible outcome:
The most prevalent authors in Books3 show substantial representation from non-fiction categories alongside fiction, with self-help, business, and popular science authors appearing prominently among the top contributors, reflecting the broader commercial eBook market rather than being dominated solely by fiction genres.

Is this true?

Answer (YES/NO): NO